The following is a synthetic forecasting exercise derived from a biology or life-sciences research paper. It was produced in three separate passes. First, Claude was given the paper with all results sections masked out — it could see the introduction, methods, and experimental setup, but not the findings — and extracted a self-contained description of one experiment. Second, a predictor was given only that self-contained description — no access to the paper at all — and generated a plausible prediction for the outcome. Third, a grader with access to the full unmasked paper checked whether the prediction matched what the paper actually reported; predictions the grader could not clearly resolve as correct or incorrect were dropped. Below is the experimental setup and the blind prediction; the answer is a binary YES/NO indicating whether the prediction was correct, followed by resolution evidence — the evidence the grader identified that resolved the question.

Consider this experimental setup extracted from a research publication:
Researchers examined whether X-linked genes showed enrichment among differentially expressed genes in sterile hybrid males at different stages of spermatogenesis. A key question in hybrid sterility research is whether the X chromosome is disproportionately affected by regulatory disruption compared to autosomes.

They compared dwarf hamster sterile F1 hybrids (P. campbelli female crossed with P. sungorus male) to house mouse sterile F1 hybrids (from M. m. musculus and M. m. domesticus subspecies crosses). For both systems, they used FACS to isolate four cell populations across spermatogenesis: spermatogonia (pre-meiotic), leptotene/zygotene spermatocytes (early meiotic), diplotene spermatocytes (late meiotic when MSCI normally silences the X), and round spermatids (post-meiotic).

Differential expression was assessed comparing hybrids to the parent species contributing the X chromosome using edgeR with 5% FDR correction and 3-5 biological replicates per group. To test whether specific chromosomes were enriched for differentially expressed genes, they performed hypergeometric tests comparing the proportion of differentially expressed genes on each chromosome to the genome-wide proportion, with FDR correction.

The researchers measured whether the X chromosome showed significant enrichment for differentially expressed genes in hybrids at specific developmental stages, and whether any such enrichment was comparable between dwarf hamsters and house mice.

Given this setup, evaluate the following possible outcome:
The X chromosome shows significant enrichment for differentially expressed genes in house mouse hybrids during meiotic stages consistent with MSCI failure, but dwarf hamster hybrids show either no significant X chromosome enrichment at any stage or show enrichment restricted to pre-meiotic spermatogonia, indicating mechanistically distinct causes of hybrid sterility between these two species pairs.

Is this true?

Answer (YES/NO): NO